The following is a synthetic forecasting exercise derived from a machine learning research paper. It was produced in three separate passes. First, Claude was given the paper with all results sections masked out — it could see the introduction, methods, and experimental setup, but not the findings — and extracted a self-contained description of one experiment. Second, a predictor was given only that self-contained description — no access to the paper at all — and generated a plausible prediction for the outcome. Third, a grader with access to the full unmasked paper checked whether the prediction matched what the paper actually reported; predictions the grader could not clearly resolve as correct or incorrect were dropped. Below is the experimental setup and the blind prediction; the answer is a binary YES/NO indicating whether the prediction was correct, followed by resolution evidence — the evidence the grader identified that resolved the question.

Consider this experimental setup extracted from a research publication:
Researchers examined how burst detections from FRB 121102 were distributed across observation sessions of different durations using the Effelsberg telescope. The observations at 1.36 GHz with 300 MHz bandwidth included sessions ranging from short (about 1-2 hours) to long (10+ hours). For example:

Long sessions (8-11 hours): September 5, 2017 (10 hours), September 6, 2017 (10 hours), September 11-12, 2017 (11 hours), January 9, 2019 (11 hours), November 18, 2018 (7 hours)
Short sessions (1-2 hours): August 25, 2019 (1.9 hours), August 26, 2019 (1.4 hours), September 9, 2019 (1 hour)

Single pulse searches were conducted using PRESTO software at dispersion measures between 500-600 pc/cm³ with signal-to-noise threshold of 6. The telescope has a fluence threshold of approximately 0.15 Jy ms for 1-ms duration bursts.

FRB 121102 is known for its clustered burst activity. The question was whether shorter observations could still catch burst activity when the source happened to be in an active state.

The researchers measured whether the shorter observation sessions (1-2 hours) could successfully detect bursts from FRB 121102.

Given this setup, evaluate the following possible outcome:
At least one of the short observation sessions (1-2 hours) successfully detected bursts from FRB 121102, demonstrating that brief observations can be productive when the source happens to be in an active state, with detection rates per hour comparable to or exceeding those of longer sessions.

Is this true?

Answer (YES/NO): YES